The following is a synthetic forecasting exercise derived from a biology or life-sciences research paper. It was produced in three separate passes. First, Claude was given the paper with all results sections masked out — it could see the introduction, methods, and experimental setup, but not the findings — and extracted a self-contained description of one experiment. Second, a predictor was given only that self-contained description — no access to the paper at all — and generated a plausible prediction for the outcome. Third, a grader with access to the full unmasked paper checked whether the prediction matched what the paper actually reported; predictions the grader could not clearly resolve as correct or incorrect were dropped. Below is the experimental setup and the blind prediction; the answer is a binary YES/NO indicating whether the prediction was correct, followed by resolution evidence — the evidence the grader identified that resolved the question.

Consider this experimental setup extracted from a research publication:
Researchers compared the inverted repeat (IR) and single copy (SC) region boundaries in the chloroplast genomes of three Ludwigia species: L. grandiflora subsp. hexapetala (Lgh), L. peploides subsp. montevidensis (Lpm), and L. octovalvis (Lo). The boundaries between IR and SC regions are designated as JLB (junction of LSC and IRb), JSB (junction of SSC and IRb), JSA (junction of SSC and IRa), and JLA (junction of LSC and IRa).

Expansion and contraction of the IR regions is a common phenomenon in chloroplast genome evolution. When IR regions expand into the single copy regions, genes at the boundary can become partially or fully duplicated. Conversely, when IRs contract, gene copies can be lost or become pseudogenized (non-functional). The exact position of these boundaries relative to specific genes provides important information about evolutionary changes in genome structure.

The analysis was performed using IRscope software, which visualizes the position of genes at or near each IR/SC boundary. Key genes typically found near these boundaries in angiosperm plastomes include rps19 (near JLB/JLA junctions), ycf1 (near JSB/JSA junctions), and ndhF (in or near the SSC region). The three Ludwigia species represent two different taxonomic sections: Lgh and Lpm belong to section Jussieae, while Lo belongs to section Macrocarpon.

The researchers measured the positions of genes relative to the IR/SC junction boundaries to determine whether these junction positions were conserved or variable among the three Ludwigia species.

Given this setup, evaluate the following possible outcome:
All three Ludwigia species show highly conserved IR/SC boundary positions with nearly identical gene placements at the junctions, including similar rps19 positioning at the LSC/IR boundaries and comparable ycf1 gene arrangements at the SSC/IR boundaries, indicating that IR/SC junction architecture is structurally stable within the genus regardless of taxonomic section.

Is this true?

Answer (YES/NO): YES